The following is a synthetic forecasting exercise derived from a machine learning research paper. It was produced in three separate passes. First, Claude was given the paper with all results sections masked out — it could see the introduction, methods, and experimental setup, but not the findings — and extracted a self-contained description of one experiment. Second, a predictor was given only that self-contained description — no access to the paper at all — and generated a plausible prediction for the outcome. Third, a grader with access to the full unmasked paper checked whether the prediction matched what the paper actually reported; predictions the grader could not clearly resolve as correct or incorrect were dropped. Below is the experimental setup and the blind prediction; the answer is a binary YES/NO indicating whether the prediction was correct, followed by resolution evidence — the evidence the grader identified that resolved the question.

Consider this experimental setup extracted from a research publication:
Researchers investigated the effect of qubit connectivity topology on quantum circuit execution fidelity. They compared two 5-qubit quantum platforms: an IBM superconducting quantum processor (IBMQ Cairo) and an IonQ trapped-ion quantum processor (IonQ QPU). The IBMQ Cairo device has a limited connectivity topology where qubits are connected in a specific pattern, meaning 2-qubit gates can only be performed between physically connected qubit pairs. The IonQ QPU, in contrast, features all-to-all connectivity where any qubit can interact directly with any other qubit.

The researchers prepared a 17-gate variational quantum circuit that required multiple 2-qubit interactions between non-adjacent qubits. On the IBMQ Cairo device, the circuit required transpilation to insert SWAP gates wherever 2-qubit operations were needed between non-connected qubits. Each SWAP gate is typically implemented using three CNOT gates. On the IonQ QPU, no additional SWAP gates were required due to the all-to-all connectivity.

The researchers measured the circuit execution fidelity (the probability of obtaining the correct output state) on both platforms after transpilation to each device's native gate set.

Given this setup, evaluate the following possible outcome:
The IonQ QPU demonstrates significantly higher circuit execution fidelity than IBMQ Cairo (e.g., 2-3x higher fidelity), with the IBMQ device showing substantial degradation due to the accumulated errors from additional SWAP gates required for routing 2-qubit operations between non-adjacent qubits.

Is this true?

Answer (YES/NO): NO